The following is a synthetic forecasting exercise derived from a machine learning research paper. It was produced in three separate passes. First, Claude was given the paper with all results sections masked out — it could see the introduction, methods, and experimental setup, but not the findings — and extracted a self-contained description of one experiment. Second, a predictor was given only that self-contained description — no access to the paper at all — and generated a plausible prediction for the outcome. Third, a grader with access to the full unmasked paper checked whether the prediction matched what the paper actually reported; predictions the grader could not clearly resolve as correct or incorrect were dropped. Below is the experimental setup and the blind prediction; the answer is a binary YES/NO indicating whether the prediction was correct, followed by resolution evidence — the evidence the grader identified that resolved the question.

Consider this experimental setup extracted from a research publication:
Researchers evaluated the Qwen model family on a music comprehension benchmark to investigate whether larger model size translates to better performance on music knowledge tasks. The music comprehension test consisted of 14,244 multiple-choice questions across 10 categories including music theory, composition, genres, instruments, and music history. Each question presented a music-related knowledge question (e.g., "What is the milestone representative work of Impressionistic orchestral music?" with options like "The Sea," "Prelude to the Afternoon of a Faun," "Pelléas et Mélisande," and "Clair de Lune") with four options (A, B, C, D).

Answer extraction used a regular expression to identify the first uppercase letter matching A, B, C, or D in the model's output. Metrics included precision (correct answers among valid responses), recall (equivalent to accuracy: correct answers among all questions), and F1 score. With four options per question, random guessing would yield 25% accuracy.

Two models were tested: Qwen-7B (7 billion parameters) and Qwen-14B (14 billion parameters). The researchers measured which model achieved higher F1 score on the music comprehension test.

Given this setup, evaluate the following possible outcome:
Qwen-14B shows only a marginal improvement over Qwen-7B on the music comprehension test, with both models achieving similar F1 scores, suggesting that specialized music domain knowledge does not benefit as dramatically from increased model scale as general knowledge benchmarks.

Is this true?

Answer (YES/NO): YES